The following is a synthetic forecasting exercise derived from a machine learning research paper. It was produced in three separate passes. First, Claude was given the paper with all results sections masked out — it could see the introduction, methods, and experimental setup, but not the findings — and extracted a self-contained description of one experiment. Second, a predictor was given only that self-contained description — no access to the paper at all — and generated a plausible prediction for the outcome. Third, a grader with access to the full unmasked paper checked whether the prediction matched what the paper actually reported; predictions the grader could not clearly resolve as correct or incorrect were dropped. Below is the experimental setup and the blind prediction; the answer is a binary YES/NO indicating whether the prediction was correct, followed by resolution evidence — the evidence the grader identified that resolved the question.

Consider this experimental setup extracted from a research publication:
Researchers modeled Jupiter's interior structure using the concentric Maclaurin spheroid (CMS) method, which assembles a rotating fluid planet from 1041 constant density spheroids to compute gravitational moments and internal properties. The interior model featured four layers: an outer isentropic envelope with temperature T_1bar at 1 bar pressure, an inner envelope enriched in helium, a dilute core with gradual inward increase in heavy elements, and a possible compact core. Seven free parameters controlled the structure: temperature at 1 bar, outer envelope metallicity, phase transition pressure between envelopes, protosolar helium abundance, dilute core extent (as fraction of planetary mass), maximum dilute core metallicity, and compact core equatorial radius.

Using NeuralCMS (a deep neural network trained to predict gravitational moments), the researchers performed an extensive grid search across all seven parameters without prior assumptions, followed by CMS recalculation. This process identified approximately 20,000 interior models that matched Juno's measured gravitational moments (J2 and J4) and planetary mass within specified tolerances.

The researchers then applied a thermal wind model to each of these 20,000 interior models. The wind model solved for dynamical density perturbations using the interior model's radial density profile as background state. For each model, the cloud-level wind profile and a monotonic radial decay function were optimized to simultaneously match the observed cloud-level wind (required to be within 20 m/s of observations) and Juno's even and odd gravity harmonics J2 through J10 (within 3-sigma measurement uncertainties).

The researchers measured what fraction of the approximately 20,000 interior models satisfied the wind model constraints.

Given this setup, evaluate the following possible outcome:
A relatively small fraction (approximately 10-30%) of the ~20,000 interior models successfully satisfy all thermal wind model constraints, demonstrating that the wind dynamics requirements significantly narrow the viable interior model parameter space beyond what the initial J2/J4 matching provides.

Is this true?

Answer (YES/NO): NO